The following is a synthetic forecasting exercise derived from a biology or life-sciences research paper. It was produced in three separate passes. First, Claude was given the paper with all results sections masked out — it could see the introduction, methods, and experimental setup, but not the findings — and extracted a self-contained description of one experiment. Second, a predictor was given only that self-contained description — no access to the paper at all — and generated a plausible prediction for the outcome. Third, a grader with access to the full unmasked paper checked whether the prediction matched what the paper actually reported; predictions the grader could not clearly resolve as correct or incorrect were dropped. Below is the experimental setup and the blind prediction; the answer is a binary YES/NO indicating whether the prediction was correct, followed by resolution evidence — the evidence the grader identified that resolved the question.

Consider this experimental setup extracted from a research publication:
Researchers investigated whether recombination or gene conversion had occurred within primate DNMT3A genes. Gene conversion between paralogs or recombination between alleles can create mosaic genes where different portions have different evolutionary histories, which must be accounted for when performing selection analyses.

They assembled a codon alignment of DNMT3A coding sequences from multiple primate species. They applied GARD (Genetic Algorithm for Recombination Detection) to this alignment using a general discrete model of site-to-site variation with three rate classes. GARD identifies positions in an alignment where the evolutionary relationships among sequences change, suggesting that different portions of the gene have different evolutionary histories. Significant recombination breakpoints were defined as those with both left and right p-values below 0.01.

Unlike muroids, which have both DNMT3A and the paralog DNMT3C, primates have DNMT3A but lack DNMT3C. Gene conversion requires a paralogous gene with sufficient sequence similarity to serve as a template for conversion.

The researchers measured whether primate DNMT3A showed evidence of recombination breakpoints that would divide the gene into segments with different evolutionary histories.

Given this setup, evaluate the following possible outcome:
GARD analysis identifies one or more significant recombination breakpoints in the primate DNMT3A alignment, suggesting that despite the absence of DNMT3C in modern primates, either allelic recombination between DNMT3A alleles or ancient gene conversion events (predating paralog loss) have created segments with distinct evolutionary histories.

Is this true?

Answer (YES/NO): NO